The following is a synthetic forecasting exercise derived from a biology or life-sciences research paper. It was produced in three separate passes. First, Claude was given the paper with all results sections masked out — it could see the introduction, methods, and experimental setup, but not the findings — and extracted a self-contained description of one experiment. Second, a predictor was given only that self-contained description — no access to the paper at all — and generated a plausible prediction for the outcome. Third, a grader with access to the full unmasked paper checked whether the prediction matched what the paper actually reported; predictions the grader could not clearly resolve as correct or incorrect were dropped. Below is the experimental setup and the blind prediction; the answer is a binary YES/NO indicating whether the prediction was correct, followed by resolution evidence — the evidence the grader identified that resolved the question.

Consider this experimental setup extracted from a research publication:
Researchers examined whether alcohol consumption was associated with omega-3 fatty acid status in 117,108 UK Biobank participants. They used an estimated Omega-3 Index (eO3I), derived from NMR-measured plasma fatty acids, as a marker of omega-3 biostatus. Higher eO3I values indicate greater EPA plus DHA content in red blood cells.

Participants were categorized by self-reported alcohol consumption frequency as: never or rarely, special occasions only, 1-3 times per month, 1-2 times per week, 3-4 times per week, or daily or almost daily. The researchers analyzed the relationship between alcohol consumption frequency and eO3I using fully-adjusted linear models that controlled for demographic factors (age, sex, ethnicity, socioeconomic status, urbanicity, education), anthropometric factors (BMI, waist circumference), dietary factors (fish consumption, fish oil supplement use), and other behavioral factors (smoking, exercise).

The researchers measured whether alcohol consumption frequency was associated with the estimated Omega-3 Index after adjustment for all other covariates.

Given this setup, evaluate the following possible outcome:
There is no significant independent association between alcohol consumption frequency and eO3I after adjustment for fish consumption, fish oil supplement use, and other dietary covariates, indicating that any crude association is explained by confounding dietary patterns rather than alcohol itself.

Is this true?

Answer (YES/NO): NO